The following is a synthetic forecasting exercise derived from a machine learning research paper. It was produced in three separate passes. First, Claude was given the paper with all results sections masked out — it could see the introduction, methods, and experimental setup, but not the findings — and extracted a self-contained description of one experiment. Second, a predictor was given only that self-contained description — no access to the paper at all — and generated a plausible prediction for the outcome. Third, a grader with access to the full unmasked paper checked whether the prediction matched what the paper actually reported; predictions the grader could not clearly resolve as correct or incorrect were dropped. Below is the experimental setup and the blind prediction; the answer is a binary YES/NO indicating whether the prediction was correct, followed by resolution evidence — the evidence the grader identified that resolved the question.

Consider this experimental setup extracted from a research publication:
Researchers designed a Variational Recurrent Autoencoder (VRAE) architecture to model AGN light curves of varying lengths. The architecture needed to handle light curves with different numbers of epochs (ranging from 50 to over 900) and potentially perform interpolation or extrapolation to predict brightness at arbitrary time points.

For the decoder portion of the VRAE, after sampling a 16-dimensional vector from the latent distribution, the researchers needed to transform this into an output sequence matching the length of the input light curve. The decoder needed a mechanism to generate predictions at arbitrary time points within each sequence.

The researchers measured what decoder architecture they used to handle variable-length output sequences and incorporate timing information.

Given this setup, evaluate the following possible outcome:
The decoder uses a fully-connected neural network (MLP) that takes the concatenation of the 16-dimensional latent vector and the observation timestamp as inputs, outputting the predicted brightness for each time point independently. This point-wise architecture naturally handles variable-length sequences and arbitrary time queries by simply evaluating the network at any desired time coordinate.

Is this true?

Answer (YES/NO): NO